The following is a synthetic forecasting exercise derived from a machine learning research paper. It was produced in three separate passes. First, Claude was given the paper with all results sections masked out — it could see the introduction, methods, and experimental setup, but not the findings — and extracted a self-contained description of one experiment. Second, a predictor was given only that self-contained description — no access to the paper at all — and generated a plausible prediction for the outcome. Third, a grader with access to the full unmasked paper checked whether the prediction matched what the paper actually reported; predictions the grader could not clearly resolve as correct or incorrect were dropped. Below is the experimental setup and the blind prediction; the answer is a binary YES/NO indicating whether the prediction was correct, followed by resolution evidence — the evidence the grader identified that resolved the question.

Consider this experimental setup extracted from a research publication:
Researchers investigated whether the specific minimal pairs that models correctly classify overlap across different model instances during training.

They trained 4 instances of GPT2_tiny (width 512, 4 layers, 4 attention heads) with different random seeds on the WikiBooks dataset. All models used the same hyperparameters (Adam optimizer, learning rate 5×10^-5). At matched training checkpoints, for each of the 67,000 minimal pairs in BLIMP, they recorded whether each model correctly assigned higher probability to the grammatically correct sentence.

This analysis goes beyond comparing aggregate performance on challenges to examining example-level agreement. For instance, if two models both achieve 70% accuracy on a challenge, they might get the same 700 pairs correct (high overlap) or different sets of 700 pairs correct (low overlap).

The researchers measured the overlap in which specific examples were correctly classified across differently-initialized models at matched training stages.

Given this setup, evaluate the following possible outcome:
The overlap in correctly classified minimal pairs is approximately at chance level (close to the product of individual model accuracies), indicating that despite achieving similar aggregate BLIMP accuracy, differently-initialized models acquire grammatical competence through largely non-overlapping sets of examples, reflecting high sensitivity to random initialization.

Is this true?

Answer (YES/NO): NO